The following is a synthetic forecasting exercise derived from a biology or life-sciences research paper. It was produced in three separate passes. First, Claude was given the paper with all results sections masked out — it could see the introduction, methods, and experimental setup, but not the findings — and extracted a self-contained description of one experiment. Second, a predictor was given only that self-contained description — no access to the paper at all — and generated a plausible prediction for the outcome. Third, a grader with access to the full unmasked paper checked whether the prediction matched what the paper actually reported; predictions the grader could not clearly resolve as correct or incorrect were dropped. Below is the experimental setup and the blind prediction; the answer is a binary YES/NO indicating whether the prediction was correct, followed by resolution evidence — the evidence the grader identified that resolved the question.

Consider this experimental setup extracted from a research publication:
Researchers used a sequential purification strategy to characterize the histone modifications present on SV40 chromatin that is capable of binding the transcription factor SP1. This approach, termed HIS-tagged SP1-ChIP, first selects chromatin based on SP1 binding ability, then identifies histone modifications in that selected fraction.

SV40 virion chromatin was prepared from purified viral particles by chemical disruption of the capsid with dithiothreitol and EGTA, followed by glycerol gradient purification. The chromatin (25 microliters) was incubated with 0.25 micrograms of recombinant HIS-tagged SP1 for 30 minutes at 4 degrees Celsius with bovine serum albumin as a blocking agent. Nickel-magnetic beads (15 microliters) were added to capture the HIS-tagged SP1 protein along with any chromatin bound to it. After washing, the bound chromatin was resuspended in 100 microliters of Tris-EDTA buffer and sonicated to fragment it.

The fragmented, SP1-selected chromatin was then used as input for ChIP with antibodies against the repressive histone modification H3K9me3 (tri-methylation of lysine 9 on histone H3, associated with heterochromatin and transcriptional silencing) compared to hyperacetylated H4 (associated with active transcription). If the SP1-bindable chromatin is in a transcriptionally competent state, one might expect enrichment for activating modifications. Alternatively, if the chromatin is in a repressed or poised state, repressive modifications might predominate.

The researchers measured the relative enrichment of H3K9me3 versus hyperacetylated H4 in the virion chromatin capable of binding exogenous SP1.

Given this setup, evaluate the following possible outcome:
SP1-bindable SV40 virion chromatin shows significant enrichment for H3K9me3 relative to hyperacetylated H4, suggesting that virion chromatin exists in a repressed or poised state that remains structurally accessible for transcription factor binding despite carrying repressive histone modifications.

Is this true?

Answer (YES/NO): NO